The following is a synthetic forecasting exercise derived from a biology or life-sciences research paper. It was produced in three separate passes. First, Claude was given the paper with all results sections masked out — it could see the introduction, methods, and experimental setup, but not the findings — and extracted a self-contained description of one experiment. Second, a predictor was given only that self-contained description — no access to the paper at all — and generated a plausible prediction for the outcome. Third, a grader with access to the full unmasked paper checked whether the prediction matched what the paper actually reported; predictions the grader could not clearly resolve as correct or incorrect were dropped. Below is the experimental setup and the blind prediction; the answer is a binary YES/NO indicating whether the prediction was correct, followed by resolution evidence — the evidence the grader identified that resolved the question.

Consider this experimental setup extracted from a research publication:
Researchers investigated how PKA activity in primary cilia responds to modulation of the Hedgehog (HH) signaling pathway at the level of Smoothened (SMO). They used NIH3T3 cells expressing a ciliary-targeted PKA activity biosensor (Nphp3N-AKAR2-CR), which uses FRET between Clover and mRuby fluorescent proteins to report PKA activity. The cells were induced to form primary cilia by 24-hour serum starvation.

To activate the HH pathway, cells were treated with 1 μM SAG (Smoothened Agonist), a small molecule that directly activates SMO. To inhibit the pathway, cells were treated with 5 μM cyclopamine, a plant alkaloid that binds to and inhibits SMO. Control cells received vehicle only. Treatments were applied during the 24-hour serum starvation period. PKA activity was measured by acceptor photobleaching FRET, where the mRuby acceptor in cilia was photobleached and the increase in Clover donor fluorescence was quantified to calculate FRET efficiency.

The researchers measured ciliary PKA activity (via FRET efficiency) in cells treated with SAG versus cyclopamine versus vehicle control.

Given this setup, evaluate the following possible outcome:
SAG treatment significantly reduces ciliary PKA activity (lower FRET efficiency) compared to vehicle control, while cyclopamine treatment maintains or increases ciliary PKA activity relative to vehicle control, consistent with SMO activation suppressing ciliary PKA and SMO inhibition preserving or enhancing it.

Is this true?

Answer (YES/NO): NO